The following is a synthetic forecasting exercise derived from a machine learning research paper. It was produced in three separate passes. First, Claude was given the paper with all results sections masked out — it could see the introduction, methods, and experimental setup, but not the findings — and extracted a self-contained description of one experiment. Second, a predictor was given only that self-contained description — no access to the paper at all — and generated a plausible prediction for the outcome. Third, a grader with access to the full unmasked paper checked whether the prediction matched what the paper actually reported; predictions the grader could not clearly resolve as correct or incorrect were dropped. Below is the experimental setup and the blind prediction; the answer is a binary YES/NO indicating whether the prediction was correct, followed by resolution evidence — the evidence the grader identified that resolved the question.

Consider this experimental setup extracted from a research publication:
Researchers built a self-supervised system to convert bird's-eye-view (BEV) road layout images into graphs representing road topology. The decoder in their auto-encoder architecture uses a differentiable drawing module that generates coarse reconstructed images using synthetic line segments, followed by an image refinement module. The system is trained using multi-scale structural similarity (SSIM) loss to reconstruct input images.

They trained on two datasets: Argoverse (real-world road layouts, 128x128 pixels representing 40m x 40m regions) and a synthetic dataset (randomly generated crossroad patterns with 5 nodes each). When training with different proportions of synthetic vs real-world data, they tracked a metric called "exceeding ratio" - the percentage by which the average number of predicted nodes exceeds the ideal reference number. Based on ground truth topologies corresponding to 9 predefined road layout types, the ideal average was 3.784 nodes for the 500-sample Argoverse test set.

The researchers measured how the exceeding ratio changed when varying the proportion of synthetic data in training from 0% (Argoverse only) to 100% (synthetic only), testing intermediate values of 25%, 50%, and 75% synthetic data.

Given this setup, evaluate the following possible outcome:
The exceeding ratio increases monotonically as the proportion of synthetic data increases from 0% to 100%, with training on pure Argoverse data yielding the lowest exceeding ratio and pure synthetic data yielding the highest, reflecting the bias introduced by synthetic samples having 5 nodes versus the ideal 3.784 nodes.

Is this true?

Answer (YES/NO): YES